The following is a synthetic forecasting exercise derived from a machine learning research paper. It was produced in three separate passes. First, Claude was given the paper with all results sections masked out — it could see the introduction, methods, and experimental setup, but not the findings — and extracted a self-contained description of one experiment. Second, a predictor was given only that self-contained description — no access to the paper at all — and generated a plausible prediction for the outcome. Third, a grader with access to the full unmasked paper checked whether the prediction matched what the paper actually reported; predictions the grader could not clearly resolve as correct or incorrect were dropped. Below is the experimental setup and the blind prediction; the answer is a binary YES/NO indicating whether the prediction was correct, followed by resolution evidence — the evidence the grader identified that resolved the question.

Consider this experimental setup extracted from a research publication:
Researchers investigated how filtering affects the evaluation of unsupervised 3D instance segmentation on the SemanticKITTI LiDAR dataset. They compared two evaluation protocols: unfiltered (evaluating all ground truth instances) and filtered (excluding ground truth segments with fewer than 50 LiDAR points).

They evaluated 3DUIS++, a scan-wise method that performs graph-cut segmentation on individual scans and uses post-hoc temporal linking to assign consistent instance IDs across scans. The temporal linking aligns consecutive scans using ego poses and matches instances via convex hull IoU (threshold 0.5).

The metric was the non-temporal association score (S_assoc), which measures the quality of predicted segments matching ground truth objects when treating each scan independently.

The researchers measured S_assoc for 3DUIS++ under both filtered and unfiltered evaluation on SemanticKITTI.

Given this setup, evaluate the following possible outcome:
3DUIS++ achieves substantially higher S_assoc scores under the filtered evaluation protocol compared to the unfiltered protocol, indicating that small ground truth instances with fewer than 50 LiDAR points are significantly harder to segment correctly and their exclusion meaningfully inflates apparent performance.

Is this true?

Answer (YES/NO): YES